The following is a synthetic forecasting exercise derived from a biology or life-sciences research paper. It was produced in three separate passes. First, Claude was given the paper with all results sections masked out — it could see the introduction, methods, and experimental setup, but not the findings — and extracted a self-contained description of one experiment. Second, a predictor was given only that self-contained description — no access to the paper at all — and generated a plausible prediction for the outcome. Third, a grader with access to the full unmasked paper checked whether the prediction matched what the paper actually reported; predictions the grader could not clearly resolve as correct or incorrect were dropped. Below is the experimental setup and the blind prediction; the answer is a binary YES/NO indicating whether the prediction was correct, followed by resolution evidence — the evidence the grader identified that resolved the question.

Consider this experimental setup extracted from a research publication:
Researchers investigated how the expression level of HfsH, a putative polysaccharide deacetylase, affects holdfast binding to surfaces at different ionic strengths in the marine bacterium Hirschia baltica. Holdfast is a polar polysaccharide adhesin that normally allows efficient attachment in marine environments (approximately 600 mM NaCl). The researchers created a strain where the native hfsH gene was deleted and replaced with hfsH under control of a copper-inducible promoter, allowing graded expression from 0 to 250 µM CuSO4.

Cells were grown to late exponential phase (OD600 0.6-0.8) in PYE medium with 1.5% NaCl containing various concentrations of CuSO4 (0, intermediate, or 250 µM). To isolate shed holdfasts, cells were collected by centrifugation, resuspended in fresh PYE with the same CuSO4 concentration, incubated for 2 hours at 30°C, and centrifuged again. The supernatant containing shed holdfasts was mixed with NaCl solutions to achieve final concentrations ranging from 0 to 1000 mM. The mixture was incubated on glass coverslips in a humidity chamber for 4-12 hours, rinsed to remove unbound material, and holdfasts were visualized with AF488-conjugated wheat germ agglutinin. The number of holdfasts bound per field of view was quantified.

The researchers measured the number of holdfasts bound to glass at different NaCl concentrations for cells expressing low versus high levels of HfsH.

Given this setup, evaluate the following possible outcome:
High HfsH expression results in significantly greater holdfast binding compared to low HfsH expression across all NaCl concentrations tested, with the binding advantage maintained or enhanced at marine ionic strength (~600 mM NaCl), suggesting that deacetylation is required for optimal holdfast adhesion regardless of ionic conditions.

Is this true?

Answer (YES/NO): YES